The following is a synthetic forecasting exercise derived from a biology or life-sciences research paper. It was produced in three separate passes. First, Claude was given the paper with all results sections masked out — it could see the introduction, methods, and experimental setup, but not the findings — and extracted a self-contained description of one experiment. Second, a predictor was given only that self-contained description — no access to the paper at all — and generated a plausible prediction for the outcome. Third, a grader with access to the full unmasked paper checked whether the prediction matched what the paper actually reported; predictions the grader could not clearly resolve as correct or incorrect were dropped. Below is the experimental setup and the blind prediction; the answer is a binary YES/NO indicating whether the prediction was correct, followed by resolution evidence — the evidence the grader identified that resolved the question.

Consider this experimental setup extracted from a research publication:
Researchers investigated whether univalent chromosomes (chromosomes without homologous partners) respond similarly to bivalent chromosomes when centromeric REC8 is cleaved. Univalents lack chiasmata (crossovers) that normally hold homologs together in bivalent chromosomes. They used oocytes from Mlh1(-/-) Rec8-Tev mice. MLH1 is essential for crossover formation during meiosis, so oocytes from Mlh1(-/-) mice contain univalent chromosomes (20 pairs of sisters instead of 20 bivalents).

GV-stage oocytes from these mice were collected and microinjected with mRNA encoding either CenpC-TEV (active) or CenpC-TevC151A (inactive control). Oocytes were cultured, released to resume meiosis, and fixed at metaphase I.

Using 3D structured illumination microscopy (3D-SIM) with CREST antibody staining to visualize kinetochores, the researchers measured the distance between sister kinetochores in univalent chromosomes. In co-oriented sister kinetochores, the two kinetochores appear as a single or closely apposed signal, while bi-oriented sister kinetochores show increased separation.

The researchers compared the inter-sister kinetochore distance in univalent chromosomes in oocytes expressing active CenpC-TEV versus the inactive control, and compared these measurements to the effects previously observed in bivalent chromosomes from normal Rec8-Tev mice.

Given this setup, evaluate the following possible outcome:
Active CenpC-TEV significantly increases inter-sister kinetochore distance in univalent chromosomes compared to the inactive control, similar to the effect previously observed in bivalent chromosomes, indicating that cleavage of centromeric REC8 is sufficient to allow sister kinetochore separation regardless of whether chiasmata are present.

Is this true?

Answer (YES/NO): YES